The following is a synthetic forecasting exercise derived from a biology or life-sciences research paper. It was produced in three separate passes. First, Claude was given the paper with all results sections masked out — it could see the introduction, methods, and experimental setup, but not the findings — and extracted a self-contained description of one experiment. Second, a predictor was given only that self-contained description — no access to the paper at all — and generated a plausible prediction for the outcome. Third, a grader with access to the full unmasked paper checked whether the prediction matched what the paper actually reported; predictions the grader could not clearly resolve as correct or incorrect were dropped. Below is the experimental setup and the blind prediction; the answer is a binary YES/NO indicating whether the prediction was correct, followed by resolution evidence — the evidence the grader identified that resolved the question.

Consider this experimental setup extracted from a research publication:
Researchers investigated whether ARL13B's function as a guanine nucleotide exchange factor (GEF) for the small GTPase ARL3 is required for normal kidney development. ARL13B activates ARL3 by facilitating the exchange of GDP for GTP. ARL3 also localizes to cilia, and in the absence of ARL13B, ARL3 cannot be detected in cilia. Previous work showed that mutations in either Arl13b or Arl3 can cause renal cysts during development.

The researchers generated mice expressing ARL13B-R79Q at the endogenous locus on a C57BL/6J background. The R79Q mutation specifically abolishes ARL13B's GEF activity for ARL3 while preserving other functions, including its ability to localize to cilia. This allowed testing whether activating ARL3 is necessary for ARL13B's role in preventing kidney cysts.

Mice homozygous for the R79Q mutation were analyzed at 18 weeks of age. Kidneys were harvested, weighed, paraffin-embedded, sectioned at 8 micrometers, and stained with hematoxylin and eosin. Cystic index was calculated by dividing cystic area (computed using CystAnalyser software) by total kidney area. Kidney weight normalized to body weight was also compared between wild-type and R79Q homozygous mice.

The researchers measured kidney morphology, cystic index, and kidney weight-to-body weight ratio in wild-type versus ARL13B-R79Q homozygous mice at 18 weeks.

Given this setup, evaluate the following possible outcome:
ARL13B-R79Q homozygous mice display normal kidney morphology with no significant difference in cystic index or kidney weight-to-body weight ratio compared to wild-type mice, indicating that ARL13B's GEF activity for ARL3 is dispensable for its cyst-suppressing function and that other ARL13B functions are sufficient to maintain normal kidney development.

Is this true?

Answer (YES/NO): YES